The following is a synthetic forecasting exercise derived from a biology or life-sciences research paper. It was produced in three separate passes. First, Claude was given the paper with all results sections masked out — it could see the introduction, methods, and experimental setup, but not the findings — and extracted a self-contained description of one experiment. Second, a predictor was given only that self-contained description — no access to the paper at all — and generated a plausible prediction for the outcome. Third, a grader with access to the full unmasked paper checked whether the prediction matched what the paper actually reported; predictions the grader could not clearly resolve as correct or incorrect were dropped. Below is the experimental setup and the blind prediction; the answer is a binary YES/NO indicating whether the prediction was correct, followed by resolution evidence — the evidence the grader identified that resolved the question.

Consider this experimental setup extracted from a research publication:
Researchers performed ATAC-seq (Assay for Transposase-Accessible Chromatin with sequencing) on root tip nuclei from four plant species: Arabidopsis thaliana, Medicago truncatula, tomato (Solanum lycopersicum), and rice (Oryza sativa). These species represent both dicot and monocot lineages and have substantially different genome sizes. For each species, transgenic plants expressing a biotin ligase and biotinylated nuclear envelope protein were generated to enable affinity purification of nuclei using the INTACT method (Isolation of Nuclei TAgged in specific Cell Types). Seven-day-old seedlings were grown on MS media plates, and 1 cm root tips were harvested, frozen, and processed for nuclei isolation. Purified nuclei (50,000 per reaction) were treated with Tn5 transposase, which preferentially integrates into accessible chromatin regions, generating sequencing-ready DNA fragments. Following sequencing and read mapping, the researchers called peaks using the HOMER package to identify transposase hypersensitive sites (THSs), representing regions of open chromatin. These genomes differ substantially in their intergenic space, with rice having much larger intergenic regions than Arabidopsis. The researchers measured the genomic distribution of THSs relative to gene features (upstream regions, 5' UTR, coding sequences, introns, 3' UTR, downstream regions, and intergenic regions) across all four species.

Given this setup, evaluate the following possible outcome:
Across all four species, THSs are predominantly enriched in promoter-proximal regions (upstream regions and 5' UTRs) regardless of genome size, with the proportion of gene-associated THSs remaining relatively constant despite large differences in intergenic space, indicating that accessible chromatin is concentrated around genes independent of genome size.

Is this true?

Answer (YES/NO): NO